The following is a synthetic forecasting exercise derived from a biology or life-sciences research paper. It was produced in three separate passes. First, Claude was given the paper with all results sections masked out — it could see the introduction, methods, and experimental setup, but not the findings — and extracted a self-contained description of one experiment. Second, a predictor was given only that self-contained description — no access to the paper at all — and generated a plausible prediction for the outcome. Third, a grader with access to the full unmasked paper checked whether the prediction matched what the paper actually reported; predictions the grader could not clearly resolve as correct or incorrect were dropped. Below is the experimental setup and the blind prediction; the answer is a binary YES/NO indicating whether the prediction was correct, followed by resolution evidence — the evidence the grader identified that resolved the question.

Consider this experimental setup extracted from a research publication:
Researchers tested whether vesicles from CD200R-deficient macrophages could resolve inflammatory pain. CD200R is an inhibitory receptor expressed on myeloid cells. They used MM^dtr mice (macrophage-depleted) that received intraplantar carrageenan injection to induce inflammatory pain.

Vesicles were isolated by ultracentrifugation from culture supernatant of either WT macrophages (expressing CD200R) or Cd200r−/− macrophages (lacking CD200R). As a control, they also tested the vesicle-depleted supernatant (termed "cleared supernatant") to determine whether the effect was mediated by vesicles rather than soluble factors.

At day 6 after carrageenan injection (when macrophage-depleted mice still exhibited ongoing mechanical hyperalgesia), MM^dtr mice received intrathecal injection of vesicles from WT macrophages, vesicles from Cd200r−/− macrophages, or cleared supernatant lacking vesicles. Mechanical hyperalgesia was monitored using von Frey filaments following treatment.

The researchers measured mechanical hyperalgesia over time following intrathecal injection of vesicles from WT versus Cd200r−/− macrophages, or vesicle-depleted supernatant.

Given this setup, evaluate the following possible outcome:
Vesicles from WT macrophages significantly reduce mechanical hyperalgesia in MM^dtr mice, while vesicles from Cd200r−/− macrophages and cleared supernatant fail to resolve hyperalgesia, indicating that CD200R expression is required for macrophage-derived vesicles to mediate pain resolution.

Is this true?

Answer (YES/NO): YES